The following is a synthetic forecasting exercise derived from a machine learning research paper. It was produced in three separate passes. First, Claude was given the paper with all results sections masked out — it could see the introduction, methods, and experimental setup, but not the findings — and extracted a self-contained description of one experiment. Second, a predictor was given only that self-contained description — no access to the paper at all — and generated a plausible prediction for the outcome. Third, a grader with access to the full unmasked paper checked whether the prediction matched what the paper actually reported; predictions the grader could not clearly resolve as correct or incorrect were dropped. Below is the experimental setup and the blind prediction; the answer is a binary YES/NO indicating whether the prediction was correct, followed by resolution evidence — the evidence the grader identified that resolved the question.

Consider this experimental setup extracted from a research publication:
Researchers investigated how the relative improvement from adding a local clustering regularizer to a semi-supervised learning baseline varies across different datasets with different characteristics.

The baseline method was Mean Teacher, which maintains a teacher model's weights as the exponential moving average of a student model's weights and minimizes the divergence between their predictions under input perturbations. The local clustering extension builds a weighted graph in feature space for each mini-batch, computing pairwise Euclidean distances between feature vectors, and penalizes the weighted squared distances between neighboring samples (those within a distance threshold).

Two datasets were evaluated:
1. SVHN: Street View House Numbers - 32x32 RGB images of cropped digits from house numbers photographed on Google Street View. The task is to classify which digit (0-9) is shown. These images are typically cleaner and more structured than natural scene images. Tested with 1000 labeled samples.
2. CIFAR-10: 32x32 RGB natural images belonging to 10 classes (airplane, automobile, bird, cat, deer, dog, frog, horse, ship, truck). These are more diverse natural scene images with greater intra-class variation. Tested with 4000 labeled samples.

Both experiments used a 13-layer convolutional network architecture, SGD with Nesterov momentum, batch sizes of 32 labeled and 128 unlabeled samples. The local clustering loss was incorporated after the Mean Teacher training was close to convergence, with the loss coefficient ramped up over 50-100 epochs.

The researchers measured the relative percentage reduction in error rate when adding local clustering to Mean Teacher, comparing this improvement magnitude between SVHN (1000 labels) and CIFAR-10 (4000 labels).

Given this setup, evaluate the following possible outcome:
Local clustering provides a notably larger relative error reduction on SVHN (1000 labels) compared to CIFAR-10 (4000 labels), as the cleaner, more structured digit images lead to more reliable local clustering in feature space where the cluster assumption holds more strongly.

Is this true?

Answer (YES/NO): YES